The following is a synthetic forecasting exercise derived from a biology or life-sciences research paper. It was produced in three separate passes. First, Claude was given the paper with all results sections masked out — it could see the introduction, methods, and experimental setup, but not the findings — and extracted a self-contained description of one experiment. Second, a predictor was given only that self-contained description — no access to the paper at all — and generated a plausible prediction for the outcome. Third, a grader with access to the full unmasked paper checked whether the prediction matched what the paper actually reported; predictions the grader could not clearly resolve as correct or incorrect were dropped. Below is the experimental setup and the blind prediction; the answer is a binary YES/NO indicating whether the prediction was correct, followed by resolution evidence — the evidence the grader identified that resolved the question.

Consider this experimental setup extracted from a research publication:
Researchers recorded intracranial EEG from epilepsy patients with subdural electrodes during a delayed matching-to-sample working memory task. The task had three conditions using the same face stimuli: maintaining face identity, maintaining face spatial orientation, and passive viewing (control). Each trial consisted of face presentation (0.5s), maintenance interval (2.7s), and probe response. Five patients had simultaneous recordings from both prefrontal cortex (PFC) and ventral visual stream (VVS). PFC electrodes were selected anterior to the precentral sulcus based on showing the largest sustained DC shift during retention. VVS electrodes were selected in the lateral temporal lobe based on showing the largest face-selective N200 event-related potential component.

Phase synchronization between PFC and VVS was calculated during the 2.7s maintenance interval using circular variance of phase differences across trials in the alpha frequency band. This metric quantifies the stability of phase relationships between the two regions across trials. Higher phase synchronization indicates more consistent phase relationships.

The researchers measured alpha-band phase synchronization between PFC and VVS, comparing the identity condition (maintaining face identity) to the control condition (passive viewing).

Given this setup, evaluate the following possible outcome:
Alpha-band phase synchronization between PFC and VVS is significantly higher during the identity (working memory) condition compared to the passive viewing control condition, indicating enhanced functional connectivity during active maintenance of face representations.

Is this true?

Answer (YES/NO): NO